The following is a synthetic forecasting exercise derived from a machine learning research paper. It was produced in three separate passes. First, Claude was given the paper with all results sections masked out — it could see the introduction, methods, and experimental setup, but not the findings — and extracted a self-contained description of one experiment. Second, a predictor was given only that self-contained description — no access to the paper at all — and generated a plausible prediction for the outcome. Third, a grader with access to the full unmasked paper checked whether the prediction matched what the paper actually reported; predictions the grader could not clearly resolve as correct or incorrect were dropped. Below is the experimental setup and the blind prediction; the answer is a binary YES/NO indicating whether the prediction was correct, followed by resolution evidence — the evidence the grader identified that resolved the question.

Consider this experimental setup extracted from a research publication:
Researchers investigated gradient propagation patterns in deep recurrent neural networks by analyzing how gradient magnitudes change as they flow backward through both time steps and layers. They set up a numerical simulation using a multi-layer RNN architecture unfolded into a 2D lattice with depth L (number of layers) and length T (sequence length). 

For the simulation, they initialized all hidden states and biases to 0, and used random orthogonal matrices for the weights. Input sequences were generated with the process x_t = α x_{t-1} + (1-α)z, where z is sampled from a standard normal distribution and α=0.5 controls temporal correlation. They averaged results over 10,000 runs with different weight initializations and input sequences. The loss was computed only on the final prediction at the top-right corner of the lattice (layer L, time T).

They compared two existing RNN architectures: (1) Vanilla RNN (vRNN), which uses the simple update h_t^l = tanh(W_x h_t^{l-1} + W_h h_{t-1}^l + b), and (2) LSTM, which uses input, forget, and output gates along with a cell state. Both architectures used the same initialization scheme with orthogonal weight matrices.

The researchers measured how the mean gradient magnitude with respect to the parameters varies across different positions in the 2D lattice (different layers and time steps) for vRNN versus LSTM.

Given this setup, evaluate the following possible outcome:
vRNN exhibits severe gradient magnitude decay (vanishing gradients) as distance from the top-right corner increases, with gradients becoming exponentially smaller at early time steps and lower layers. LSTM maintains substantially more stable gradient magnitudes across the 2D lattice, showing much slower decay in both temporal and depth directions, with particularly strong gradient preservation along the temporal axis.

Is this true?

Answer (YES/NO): NO